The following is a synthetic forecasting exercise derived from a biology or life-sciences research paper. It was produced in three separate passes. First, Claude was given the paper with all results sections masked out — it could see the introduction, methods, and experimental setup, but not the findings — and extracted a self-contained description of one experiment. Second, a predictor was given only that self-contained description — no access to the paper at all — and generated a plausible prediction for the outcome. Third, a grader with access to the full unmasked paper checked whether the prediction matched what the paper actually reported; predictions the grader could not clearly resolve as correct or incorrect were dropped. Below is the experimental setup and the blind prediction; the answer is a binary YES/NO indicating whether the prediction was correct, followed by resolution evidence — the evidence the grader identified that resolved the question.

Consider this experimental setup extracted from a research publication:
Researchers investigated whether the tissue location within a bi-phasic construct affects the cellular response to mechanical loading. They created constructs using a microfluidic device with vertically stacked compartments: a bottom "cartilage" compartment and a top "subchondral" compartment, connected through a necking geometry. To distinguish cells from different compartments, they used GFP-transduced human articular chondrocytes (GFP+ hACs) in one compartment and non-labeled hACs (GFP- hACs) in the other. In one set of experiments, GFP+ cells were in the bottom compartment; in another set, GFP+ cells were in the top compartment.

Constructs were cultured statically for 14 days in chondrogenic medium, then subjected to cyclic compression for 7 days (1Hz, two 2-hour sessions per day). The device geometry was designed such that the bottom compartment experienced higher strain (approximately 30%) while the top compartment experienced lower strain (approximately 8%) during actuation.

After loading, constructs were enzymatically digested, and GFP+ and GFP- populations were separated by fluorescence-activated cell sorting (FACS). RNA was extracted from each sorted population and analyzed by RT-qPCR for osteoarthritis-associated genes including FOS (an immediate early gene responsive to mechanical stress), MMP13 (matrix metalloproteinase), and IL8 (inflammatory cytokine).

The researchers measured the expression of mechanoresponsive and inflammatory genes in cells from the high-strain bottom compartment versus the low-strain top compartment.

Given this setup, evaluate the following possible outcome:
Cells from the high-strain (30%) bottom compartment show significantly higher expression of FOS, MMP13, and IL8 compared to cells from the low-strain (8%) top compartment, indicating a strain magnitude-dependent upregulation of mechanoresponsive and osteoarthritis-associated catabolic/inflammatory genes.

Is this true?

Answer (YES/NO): NO